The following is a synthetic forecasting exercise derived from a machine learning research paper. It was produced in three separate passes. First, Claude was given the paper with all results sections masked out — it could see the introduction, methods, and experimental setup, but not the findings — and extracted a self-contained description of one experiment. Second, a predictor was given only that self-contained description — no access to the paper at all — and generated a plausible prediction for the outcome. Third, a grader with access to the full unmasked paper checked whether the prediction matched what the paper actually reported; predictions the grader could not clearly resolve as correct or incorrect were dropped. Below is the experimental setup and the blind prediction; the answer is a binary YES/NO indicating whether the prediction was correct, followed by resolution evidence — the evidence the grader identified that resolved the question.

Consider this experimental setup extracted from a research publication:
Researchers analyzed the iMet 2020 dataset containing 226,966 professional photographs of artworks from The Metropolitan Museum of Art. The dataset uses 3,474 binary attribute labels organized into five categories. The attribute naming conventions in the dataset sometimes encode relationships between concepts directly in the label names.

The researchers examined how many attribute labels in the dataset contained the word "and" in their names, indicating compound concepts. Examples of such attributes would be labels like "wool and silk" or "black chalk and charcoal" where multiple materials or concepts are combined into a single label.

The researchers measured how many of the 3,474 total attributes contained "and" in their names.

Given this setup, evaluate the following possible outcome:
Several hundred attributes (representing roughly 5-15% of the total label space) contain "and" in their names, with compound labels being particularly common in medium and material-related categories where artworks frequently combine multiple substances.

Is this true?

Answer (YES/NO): NO